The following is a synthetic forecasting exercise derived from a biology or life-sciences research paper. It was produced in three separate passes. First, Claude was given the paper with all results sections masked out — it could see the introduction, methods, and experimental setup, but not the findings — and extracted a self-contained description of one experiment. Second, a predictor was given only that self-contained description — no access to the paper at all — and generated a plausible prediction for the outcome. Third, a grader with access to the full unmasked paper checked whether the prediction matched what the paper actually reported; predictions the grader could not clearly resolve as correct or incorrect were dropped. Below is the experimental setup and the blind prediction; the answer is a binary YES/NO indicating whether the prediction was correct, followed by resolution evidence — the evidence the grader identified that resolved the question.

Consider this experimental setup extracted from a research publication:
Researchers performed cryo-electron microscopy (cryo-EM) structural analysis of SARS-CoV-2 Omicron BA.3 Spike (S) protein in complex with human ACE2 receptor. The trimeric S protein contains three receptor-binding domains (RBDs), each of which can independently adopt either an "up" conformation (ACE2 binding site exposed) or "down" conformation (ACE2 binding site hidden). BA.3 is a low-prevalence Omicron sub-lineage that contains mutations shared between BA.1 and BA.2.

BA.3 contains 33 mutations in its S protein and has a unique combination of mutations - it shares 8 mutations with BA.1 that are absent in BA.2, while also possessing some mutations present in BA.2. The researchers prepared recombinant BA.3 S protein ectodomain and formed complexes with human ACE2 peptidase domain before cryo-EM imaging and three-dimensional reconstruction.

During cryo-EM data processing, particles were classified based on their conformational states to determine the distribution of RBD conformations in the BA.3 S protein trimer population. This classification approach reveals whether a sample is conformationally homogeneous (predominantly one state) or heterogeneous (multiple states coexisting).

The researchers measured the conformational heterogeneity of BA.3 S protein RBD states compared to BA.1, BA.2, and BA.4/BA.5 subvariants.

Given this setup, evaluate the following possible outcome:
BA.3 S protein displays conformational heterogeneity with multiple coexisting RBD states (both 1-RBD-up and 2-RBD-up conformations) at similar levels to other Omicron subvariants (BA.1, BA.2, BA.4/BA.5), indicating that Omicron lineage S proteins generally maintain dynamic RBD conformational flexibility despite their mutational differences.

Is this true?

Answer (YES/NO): NO